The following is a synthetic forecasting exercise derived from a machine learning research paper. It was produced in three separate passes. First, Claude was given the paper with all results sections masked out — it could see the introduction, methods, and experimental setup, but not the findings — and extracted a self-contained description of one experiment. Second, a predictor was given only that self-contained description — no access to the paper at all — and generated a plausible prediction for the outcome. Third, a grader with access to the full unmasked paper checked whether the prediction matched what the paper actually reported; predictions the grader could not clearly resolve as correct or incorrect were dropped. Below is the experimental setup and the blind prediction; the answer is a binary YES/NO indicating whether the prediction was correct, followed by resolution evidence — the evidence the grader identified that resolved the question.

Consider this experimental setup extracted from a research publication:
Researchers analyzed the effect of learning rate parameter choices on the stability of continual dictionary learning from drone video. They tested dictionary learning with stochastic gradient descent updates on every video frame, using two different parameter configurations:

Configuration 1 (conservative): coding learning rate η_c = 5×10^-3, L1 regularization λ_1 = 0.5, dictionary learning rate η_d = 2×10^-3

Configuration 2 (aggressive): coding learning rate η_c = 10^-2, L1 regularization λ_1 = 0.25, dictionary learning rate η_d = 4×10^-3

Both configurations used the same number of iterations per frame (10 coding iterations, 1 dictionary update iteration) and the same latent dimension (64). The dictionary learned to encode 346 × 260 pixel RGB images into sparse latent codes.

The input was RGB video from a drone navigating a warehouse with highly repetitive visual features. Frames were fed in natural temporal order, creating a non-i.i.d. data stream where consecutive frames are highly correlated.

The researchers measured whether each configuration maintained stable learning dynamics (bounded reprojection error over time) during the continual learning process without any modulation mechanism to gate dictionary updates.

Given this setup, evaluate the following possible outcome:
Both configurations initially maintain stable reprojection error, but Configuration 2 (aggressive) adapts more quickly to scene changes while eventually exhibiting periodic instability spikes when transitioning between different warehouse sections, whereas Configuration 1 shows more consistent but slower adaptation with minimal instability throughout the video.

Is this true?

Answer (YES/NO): NO